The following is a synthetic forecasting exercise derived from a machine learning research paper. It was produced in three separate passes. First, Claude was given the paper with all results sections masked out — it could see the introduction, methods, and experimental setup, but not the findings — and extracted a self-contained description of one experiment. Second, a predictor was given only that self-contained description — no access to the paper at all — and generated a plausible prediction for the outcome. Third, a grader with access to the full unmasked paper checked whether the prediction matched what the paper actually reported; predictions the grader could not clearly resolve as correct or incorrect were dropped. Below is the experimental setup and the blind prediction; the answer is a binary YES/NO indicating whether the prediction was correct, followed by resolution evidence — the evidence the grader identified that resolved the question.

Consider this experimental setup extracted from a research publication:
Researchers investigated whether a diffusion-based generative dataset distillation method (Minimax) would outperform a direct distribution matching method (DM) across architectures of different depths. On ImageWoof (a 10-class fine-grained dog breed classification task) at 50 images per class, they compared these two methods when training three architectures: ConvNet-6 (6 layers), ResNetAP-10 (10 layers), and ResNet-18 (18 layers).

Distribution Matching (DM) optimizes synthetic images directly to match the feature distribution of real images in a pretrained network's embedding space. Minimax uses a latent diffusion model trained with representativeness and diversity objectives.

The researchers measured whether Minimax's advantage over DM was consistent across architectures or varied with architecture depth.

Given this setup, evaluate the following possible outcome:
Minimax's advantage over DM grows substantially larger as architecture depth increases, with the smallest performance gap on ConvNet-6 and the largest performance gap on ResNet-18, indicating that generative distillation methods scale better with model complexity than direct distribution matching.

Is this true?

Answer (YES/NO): NO